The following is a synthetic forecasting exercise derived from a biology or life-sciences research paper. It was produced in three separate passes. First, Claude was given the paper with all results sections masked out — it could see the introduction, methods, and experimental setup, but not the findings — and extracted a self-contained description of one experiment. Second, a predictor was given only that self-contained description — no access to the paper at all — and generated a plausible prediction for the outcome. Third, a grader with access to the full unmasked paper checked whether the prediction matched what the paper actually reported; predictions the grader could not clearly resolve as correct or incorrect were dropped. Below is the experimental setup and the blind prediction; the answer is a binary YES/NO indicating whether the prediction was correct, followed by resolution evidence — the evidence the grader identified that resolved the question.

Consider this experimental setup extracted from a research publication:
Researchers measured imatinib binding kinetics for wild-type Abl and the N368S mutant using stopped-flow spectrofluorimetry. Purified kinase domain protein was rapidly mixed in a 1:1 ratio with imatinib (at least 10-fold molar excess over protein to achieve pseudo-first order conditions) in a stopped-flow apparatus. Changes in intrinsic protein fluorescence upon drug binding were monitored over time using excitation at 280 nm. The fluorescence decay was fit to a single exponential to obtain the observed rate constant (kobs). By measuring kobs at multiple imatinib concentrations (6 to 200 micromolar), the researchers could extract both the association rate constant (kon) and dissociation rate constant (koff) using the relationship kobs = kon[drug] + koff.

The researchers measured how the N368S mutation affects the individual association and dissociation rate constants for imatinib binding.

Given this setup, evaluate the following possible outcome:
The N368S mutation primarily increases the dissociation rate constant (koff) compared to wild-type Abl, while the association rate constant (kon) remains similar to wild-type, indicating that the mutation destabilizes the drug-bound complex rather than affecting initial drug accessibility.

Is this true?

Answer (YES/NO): NO